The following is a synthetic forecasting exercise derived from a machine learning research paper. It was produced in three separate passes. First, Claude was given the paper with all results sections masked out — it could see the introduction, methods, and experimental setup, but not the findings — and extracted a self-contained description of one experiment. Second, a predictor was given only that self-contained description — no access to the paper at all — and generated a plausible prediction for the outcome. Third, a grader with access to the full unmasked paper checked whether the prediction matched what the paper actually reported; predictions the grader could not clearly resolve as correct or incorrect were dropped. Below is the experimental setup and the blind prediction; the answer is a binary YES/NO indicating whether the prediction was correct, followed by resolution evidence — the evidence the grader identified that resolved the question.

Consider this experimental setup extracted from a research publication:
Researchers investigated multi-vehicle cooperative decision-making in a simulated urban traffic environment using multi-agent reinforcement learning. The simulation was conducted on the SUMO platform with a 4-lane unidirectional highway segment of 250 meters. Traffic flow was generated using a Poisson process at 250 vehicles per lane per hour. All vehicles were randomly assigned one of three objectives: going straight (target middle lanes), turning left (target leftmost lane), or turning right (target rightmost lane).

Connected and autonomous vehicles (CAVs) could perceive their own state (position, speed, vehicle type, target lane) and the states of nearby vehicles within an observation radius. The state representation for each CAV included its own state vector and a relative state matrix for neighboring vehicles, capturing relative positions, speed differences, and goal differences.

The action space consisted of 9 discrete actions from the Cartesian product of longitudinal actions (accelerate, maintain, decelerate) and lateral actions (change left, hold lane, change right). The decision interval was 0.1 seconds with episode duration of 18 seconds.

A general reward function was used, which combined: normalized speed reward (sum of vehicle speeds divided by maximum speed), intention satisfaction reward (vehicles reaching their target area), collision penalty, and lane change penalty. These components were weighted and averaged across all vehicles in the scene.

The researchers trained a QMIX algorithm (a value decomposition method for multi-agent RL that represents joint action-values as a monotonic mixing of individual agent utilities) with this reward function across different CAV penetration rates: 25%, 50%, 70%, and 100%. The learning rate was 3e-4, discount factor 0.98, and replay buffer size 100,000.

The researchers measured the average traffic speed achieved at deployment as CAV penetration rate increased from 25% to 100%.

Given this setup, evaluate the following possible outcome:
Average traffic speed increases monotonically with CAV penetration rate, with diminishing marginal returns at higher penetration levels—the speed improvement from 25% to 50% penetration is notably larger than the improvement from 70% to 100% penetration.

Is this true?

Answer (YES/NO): NO